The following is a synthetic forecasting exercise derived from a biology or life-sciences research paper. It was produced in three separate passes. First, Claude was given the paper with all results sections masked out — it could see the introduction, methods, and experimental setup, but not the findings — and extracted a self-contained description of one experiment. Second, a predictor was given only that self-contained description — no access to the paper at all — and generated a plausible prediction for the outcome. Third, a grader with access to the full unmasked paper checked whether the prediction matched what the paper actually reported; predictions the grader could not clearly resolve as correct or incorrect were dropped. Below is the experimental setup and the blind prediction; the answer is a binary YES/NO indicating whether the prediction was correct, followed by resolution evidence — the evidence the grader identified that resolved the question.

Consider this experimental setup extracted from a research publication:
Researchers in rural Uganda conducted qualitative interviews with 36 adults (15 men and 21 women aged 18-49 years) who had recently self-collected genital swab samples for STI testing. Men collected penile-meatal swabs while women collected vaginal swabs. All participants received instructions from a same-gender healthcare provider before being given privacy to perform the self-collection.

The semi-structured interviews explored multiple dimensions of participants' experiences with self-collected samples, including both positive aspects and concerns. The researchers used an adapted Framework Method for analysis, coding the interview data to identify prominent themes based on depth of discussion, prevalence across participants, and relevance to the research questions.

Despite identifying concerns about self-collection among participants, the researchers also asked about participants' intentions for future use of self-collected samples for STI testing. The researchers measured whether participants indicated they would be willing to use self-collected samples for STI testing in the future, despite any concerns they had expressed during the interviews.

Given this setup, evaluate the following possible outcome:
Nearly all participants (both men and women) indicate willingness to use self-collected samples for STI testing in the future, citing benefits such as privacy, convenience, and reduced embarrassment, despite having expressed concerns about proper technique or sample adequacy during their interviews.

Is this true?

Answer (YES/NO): YES